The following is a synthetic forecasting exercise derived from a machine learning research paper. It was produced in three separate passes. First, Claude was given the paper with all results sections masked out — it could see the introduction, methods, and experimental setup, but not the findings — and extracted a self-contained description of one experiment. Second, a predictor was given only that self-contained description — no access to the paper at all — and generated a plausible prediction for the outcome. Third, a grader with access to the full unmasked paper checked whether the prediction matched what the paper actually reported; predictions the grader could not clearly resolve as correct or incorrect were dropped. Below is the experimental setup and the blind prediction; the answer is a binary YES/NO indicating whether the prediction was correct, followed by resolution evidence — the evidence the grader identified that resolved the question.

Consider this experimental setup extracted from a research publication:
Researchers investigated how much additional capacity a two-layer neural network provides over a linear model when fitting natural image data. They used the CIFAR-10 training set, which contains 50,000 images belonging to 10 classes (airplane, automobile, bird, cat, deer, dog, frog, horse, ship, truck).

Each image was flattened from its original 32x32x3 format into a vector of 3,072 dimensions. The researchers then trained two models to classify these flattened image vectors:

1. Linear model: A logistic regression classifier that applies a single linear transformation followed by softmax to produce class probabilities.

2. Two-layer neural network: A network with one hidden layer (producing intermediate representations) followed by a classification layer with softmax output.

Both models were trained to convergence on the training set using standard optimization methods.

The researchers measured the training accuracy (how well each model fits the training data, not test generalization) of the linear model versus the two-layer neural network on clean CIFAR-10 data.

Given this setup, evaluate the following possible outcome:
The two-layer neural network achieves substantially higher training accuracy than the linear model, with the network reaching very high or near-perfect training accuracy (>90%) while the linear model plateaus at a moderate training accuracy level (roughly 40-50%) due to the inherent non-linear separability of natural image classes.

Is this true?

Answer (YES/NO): NO